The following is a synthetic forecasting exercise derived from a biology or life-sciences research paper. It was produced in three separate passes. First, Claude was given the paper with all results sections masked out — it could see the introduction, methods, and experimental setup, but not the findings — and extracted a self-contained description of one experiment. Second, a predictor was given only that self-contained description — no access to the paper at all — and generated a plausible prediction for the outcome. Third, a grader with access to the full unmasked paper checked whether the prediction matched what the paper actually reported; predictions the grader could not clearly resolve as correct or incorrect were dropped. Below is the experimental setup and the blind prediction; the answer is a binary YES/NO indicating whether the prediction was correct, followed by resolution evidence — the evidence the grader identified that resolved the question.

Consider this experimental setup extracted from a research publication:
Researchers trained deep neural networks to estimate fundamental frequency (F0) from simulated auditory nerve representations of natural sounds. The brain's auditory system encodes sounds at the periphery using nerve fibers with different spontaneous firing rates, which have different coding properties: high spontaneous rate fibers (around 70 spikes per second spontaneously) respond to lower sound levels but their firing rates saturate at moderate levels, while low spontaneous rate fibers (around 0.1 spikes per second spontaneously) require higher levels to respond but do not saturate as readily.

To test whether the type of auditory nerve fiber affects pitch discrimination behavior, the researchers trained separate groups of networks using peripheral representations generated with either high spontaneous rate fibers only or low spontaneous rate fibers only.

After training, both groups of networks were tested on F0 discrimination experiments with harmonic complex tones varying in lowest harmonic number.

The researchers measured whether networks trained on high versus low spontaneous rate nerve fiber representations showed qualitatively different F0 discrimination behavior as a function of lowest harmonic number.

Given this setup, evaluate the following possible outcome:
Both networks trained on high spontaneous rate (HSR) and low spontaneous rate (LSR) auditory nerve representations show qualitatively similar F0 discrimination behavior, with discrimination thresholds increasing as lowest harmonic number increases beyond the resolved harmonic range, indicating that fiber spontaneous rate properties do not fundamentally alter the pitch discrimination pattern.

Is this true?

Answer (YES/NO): YES